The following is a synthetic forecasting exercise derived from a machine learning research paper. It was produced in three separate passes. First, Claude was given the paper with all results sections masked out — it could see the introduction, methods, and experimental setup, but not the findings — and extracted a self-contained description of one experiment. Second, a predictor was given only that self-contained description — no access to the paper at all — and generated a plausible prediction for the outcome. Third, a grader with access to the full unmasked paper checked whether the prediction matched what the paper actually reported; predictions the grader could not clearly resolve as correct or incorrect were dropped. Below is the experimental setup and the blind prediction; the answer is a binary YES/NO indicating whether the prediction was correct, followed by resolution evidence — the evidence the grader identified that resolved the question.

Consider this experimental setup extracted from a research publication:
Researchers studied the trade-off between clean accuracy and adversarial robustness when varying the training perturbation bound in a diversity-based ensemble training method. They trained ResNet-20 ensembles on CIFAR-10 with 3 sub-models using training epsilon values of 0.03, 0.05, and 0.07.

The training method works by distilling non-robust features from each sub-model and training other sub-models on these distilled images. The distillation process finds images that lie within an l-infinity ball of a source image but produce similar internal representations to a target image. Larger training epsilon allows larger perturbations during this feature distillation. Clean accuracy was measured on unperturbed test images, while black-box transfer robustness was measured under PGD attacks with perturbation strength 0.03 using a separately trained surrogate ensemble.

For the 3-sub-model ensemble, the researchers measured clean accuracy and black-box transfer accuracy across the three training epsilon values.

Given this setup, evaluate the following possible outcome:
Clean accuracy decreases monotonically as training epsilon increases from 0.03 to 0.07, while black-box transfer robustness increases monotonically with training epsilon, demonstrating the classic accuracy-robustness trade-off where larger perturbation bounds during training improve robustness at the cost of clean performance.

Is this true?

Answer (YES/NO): YES